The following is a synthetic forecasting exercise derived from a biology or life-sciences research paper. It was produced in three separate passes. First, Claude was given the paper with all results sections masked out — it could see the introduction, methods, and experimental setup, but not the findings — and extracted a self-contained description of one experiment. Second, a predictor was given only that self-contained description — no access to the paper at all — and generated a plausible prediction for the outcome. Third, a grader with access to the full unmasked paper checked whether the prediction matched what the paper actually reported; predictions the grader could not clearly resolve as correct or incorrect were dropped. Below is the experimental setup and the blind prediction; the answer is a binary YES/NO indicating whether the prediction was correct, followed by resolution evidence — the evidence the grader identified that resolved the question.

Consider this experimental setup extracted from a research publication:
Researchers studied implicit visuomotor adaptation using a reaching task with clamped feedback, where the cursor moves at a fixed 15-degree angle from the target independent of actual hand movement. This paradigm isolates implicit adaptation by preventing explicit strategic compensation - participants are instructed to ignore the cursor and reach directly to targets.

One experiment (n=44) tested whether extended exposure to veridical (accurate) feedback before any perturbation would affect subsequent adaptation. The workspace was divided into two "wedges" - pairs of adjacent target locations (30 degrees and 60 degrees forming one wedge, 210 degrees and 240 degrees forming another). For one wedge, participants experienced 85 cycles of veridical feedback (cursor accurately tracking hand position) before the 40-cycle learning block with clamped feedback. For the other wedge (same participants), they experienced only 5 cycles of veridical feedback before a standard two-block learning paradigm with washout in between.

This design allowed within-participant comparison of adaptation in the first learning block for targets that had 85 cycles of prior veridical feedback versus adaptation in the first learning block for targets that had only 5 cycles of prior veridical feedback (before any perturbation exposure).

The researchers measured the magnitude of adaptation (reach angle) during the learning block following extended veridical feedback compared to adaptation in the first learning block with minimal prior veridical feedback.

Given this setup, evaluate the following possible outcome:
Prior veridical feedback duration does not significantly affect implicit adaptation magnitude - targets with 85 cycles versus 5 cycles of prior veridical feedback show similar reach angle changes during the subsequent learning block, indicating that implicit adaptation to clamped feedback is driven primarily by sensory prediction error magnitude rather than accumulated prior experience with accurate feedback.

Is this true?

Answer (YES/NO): NO